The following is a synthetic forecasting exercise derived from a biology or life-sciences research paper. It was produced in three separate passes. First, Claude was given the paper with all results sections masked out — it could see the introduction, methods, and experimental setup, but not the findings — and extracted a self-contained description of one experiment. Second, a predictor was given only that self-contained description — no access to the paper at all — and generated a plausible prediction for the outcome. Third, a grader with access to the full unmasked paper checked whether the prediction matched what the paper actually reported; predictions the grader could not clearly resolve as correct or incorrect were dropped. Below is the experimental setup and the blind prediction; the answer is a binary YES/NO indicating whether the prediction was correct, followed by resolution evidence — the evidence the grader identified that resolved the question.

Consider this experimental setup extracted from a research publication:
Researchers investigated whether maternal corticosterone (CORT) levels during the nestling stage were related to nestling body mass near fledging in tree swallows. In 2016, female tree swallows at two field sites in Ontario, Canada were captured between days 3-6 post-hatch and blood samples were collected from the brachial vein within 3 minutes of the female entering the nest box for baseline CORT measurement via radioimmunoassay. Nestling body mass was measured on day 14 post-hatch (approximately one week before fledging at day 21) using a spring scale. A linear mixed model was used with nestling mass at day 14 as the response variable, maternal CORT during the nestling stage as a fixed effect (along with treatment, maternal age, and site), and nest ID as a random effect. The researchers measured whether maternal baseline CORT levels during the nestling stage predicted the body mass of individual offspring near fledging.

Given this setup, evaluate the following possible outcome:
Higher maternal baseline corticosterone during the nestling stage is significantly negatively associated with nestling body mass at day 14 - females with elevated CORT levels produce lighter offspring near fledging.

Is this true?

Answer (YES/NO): NO